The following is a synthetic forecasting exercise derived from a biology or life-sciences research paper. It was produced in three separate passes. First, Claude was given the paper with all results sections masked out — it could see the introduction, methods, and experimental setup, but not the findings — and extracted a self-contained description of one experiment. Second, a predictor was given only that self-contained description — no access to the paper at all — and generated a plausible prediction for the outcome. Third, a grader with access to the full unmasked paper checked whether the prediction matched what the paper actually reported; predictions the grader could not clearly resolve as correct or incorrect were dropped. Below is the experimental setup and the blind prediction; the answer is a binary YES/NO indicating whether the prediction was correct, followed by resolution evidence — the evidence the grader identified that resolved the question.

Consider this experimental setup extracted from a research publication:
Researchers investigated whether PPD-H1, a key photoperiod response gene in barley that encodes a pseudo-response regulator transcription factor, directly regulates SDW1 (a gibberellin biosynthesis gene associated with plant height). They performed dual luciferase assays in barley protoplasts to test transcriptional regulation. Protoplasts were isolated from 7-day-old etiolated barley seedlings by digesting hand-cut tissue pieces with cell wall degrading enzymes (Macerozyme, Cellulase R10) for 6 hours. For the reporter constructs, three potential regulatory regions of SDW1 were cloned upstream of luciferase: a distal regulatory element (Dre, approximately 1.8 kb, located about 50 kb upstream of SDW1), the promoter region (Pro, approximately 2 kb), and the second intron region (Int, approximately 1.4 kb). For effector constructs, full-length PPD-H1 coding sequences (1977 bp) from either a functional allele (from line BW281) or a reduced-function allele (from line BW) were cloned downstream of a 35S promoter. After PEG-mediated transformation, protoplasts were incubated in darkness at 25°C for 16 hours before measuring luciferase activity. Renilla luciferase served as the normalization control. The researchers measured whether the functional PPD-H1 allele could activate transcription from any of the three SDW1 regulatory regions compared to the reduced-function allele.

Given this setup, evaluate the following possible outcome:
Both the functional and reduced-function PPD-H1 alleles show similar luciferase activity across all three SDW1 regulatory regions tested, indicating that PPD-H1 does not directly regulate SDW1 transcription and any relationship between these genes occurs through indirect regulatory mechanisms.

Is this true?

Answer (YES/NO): NO